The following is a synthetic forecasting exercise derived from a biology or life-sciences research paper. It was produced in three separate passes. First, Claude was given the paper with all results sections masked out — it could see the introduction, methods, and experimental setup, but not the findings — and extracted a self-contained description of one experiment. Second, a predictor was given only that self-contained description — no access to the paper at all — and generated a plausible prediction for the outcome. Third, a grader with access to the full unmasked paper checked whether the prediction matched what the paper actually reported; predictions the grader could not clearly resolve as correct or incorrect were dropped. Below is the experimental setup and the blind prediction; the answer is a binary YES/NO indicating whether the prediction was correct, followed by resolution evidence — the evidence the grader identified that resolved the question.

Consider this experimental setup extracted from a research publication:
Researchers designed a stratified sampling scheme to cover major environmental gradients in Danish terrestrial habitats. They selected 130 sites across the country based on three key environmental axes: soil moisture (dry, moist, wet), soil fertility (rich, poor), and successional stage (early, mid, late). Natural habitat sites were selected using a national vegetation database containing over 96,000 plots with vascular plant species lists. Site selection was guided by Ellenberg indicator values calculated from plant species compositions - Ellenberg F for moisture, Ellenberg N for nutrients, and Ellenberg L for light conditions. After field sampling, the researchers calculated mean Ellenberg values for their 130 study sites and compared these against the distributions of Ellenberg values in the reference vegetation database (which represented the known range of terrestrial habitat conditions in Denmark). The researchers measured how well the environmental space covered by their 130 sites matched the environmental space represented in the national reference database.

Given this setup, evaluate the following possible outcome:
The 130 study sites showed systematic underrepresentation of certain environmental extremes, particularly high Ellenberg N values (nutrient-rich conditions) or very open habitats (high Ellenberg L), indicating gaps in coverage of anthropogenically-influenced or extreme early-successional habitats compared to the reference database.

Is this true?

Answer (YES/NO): NO